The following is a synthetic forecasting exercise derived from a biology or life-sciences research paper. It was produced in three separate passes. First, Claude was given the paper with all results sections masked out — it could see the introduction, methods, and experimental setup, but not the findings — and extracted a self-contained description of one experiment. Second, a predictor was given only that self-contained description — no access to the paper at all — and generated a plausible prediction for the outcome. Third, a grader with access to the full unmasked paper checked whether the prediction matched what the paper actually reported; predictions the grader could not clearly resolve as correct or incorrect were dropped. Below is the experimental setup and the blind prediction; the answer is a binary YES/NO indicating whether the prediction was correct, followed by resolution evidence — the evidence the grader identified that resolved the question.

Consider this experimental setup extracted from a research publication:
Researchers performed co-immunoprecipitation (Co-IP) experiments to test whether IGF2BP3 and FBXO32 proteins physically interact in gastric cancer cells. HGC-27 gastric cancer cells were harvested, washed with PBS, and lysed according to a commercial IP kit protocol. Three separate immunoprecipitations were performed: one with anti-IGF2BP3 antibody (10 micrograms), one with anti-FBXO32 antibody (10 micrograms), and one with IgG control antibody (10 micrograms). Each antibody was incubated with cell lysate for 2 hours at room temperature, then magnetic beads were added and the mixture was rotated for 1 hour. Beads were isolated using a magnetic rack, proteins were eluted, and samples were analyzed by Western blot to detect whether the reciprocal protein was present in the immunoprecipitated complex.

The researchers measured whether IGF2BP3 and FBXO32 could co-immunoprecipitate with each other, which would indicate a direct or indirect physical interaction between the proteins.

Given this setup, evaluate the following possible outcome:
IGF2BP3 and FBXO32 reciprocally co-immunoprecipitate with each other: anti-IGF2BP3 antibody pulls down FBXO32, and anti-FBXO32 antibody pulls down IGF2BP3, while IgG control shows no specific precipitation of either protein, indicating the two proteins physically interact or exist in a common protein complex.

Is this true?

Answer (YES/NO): YES